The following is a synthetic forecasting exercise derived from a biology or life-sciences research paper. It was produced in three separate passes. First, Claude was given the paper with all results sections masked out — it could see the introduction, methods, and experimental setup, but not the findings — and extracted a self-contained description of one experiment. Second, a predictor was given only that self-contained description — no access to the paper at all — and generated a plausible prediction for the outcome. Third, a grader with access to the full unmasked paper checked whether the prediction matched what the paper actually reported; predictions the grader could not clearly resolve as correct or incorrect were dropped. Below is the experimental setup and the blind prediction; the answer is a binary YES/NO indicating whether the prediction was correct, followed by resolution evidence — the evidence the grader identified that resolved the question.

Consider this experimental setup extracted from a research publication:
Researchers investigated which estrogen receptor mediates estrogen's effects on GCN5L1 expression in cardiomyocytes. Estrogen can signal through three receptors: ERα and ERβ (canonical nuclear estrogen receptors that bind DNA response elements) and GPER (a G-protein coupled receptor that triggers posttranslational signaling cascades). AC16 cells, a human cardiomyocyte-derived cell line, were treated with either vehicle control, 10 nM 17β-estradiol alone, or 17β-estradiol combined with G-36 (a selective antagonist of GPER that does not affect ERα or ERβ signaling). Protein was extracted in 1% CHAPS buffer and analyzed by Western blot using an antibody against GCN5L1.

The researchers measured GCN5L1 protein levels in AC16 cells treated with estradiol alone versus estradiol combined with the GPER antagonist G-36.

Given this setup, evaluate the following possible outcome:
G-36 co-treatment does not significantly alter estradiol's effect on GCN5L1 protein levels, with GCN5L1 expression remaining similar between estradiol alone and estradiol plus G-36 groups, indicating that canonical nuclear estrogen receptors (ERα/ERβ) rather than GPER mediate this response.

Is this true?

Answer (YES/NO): NO